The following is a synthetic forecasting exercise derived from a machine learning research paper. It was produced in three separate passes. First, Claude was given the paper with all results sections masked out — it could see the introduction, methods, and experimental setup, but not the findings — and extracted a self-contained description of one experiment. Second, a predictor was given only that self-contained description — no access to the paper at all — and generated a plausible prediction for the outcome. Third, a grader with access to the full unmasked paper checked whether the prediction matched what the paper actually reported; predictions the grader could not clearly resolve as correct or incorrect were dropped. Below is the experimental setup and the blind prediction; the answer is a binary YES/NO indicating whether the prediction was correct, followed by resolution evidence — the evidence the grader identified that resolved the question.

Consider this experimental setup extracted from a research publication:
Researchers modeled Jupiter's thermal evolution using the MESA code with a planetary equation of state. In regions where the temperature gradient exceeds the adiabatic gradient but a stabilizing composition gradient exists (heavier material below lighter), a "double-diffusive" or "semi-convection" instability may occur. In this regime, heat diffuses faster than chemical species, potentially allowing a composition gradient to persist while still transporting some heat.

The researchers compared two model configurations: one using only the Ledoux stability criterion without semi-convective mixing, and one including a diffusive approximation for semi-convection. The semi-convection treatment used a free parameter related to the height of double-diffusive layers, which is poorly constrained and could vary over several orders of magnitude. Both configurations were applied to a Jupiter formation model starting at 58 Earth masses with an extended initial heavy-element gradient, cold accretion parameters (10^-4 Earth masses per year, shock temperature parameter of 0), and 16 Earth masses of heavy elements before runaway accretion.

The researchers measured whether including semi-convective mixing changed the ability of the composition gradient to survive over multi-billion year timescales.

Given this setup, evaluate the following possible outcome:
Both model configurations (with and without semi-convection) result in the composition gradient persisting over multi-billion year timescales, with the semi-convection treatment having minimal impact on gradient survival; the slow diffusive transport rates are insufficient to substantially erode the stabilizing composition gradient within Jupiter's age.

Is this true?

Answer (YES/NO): YES